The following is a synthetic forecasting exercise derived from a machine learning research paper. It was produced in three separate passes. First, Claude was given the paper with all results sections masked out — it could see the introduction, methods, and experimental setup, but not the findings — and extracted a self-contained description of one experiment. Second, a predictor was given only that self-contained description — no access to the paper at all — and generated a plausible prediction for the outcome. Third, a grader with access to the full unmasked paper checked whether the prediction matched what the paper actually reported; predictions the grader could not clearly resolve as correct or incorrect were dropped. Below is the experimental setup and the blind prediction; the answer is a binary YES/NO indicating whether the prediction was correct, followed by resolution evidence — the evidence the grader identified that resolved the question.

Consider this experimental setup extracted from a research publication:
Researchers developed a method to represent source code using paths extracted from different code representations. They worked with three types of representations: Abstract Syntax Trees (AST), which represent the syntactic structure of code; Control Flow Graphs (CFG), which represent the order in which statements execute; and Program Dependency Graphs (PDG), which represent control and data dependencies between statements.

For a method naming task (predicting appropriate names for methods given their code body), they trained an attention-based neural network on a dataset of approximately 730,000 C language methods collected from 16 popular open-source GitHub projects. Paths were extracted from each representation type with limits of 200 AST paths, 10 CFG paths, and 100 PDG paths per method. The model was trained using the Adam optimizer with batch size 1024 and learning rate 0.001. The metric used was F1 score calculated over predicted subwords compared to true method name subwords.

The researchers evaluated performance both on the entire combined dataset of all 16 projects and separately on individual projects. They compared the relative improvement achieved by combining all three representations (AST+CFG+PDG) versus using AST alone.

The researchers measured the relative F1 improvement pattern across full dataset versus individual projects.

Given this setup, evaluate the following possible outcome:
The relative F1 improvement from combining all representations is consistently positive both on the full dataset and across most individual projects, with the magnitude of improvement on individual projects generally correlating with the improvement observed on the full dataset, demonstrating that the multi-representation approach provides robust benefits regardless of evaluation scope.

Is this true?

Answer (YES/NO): NO